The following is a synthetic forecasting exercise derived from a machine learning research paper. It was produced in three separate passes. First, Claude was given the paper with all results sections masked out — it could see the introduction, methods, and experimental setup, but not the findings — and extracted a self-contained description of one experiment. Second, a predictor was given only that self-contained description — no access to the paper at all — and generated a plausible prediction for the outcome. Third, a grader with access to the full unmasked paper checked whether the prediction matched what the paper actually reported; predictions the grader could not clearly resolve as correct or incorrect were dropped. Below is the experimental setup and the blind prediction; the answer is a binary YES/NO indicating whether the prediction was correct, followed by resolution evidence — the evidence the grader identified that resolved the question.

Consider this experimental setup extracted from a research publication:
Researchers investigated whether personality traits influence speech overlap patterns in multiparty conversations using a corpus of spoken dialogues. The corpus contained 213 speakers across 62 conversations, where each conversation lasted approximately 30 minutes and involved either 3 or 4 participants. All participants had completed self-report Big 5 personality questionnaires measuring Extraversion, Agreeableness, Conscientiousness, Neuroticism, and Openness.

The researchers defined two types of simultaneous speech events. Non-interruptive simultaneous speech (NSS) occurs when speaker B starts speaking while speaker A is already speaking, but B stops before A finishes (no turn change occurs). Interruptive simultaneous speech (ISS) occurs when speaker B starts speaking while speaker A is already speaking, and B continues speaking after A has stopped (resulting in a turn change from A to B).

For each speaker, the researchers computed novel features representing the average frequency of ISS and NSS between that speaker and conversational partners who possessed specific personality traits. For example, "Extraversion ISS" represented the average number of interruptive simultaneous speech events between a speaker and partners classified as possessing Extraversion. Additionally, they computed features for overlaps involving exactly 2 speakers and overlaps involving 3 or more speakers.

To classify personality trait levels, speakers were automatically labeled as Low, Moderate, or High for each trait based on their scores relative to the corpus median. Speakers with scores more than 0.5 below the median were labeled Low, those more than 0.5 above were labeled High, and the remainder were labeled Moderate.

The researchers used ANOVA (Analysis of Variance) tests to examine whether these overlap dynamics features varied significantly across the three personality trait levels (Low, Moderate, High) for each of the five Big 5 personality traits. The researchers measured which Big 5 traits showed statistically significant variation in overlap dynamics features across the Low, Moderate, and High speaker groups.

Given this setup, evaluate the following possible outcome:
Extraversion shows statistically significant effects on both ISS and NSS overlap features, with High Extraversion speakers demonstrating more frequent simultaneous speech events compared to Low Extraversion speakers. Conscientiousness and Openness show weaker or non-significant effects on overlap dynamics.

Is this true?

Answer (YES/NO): YES